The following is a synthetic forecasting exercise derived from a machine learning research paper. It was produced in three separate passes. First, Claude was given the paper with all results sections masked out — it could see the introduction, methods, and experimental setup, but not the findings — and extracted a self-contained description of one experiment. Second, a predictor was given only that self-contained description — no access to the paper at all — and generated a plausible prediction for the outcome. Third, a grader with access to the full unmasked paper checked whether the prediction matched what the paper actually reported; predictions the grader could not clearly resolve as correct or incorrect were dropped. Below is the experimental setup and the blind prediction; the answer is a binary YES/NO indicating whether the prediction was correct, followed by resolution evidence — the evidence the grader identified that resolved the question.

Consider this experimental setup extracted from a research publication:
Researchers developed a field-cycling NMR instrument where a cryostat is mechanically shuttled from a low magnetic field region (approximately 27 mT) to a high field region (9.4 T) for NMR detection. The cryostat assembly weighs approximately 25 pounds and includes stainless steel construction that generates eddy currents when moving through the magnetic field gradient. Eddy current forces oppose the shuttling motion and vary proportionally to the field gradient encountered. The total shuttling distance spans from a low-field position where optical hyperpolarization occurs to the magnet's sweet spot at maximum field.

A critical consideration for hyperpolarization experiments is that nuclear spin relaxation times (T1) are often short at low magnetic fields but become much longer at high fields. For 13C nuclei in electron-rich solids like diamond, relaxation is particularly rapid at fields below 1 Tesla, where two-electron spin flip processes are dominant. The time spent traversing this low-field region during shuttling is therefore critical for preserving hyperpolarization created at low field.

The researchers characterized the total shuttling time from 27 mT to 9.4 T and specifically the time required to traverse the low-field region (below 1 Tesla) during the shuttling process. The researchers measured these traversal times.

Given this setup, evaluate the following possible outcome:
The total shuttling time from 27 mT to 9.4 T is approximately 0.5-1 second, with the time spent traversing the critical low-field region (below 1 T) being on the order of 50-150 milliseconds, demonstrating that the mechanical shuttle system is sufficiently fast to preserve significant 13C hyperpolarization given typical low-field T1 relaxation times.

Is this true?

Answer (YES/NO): NO